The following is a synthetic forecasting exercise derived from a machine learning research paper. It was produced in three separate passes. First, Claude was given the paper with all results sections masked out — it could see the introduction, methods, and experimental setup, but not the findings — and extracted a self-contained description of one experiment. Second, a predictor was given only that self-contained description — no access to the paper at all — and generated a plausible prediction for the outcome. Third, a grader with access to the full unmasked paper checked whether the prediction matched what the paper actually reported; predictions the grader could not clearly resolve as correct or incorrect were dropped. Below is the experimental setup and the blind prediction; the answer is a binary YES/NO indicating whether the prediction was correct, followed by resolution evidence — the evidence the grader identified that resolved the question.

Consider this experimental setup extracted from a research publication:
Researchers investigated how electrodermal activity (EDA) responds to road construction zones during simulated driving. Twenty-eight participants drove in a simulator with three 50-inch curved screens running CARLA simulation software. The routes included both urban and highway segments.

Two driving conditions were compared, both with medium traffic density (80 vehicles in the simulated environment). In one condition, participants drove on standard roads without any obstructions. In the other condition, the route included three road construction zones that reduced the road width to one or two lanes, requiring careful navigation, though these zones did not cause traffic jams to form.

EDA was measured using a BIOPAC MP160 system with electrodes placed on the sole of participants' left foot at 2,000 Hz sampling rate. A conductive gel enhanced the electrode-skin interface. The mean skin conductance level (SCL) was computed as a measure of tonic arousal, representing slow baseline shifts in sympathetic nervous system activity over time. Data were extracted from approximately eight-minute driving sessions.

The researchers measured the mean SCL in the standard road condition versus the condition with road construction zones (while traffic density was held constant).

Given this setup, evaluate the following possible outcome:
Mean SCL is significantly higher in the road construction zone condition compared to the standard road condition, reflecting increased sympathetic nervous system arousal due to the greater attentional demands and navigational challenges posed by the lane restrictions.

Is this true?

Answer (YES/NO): NO